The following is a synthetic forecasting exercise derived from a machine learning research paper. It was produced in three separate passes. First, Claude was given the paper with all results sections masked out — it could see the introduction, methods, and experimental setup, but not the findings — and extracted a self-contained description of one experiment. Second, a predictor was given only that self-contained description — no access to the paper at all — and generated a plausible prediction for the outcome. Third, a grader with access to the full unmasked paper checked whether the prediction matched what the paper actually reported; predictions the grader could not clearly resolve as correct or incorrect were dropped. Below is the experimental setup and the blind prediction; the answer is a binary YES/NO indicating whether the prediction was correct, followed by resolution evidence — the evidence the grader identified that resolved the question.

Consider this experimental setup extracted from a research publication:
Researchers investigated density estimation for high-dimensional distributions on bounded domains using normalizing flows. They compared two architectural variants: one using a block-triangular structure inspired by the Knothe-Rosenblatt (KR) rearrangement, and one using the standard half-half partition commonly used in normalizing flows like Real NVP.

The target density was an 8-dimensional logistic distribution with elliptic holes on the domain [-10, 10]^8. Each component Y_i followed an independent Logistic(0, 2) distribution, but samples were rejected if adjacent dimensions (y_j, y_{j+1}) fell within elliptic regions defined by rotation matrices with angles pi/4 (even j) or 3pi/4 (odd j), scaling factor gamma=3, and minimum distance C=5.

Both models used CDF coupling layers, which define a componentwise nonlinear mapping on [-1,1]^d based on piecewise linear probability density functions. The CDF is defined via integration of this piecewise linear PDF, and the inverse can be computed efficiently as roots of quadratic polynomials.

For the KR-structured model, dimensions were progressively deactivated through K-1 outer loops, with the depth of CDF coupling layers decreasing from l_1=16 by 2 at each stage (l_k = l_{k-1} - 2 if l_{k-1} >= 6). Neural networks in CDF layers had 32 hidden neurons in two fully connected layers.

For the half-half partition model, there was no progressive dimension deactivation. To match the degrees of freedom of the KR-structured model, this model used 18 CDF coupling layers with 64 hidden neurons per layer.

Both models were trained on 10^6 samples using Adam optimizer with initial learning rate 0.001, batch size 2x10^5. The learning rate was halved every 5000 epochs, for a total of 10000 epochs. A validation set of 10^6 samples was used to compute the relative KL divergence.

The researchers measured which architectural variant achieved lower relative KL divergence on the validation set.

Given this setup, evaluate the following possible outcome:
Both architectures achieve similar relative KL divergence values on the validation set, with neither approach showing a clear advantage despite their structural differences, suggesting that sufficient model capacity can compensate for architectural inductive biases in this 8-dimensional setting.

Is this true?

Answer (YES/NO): NO